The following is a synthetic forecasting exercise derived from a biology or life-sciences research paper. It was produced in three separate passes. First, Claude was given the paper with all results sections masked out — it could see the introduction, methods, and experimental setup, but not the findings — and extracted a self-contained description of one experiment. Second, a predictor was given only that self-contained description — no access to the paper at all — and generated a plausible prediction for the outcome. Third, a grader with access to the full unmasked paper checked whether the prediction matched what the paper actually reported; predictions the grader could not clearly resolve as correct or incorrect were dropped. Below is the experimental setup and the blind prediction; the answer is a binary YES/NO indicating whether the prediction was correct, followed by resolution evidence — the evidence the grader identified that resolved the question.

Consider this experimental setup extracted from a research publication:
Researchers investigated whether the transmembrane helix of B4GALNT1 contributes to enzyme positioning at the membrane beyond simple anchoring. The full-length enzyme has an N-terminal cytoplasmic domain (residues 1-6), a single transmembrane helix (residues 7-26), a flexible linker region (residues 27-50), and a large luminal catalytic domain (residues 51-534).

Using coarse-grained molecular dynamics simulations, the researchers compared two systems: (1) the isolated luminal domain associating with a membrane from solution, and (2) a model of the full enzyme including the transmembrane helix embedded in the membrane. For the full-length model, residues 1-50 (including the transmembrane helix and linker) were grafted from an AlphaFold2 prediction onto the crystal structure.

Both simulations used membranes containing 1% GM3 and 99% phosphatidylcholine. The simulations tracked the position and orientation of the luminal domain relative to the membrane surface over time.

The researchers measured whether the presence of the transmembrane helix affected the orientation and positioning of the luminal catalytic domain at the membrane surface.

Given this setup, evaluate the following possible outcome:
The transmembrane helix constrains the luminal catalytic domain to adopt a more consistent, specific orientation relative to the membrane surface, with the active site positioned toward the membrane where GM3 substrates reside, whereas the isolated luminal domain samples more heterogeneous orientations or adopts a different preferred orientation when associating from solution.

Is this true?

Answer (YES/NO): NO